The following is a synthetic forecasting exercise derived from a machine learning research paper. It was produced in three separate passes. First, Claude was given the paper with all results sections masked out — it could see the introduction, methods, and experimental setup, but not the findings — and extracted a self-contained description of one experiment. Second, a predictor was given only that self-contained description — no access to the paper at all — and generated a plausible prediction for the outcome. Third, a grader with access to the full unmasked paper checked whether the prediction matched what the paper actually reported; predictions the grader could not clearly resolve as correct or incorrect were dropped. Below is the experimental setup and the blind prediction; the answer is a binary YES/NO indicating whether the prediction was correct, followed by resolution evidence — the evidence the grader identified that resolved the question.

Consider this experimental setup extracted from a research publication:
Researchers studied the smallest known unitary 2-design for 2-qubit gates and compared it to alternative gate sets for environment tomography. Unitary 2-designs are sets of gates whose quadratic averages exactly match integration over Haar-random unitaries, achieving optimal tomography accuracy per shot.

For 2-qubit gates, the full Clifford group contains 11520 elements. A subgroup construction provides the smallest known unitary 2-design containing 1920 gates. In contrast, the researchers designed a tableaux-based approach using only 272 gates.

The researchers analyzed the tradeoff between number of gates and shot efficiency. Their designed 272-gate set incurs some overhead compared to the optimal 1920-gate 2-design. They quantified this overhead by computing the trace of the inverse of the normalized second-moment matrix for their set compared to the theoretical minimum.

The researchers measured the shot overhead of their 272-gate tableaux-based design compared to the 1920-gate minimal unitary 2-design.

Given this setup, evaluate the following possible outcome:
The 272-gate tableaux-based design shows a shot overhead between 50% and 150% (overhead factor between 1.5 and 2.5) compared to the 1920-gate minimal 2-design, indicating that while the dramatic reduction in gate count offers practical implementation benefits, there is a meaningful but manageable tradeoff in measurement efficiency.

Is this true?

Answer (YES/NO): NO